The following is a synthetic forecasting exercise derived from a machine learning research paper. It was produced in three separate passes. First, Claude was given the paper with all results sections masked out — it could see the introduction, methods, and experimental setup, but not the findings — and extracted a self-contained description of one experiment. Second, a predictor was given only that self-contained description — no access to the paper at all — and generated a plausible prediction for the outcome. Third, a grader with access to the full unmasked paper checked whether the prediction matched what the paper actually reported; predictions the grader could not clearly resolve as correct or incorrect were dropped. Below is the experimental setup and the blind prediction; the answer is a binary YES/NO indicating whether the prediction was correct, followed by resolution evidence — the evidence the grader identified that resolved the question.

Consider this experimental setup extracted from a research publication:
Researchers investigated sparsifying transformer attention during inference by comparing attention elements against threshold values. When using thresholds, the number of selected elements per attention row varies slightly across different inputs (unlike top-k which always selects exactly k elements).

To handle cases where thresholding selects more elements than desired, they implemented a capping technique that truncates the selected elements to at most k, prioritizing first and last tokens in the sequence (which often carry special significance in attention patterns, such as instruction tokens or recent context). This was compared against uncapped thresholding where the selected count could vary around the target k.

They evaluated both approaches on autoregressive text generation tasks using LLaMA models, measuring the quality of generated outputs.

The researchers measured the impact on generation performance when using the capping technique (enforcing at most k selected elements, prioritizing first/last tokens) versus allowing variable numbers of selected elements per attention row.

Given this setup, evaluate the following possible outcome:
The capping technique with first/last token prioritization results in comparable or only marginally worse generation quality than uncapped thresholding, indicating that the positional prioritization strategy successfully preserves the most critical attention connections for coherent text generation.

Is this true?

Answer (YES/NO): NO